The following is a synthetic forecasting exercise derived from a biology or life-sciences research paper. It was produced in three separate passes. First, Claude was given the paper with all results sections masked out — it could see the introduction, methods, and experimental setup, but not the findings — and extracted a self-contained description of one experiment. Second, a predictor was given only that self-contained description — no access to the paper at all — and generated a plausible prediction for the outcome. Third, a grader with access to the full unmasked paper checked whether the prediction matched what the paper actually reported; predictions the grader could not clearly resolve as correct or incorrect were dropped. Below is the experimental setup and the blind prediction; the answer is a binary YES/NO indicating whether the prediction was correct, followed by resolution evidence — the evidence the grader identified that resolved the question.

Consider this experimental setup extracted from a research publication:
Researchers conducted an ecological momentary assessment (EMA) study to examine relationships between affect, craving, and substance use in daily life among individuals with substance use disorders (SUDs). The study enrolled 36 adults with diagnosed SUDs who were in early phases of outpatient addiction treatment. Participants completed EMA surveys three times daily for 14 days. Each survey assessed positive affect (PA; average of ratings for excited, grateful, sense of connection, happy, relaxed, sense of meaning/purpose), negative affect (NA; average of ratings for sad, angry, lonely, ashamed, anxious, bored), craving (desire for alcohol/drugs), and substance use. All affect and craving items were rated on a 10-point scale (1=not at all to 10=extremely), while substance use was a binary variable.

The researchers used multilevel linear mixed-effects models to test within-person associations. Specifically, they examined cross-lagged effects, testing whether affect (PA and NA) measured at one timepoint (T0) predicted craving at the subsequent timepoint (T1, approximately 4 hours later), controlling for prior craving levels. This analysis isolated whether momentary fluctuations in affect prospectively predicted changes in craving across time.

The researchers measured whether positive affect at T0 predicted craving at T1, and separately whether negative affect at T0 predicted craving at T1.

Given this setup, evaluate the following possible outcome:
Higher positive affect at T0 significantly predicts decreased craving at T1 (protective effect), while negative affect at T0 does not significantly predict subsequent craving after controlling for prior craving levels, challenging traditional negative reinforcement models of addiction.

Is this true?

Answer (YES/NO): NO